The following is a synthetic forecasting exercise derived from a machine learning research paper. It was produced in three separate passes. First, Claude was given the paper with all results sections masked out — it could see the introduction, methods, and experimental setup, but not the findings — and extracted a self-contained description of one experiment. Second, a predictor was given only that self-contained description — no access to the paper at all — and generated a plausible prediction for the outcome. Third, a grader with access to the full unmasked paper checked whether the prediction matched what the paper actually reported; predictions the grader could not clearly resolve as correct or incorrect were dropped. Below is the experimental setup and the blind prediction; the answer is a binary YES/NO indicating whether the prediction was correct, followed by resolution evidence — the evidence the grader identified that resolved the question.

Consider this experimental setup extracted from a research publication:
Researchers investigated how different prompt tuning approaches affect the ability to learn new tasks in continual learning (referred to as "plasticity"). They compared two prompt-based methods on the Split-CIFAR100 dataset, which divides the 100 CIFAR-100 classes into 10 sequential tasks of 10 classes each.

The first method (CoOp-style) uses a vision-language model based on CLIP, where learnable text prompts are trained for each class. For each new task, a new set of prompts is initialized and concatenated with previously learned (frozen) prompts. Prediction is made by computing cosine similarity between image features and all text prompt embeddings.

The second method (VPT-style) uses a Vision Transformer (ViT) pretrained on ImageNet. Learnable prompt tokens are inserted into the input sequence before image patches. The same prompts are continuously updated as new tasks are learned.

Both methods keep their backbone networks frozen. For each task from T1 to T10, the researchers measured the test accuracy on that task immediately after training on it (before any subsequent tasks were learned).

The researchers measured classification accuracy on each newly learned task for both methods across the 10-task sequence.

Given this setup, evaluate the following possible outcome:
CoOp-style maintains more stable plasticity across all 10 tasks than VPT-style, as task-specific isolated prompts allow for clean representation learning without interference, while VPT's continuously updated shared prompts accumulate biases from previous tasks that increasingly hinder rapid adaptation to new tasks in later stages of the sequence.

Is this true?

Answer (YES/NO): NO